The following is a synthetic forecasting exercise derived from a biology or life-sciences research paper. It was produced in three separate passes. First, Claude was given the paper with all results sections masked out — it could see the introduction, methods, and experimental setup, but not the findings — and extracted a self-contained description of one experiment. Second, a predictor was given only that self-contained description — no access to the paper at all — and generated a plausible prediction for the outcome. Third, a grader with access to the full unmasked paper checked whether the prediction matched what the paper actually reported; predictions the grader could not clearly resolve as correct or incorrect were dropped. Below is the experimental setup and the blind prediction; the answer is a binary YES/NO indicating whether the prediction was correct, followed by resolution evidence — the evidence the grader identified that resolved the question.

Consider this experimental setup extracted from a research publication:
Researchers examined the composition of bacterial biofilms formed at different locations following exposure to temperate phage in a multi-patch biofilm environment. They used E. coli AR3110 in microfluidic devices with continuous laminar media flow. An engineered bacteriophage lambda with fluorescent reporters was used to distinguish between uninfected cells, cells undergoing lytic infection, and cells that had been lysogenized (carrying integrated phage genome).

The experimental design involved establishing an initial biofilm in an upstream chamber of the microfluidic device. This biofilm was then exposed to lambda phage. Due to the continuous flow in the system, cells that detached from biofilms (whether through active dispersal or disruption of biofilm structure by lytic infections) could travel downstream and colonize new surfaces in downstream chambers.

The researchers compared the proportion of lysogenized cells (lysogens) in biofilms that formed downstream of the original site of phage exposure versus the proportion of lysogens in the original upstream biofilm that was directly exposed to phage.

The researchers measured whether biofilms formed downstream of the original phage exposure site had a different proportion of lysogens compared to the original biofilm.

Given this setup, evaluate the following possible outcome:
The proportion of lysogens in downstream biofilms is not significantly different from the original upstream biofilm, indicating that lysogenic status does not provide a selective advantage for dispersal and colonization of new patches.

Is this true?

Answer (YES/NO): NO